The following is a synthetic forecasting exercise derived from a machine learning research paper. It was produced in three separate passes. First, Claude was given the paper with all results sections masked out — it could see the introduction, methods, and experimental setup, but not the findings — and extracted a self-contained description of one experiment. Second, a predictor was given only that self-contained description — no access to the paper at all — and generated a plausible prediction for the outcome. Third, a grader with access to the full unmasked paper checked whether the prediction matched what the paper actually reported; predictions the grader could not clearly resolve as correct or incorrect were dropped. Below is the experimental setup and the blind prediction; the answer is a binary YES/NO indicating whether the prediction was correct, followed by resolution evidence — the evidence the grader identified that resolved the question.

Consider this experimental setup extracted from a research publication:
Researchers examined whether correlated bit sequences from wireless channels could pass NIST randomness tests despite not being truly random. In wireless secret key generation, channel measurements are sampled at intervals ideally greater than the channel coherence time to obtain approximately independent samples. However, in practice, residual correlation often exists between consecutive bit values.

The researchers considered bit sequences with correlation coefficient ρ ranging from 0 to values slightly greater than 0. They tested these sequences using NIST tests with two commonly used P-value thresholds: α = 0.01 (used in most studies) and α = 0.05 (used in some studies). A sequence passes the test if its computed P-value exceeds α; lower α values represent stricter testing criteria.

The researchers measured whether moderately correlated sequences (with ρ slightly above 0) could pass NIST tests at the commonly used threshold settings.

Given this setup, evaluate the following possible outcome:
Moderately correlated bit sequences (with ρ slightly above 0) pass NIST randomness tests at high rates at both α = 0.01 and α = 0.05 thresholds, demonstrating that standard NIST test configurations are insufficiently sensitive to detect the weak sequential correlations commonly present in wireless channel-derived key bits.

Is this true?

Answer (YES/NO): YES